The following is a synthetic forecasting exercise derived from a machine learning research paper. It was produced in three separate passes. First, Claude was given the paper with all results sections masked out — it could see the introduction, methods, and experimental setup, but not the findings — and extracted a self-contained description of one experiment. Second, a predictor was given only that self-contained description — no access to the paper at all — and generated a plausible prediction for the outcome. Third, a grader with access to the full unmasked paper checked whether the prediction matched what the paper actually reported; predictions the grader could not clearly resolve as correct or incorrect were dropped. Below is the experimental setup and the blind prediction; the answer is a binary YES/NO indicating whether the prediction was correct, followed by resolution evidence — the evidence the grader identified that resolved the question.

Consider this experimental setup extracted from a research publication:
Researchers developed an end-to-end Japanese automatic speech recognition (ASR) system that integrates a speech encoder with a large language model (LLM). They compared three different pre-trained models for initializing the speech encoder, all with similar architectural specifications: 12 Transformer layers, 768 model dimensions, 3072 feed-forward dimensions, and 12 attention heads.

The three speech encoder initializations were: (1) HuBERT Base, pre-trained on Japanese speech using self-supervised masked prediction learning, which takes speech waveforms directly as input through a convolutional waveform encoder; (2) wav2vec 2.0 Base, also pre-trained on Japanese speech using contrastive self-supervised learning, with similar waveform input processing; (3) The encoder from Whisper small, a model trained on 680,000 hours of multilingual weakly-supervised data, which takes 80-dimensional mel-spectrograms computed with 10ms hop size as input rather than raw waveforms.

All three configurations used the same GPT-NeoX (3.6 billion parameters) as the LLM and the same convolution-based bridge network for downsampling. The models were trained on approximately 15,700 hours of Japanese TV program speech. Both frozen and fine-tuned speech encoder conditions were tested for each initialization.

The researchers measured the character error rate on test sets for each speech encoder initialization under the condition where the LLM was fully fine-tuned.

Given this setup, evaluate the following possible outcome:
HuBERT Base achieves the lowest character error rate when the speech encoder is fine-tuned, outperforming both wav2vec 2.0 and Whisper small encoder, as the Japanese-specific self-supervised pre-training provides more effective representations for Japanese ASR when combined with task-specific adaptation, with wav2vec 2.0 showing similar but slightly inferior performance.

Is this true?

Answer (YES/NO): NO